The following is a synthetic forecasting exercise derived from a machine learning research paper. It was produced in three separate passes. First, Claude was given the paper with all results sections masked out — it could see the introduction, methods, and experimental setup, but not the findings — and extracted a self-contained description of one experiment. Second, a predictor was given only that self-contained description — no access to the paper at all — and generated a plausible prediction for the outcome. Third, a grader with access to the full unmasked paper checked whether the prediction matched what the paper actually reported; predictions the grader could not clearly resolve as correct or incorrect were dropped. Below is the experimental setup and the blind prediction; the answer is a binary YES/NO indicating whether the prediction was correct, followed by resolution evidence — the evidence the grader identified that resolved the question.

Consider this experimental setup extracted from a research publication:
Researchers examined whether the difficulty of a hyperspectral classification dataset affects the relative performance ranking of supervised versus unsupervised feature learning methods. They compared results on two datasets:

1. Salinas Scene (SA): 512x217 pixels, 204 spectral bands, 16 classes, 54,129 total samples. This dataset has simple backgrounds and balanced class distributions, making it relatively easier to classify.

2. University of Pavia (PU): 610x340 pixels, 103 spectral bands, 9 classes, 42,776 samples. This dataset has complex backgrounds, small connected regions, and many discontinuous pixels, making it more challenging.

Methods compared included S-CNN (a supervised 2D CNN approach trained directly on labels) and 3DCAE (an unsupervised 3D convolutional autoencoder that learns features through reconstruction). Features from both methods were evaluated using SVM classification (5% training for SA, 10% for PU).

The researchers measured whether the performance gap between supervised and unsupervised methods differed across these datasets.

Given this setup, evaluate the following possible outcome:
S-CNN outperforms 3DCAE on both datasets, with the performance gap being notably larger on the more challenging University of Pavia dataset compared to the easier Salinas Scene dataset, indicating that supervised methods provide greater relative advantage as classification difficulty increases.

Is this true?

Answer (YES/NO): NO